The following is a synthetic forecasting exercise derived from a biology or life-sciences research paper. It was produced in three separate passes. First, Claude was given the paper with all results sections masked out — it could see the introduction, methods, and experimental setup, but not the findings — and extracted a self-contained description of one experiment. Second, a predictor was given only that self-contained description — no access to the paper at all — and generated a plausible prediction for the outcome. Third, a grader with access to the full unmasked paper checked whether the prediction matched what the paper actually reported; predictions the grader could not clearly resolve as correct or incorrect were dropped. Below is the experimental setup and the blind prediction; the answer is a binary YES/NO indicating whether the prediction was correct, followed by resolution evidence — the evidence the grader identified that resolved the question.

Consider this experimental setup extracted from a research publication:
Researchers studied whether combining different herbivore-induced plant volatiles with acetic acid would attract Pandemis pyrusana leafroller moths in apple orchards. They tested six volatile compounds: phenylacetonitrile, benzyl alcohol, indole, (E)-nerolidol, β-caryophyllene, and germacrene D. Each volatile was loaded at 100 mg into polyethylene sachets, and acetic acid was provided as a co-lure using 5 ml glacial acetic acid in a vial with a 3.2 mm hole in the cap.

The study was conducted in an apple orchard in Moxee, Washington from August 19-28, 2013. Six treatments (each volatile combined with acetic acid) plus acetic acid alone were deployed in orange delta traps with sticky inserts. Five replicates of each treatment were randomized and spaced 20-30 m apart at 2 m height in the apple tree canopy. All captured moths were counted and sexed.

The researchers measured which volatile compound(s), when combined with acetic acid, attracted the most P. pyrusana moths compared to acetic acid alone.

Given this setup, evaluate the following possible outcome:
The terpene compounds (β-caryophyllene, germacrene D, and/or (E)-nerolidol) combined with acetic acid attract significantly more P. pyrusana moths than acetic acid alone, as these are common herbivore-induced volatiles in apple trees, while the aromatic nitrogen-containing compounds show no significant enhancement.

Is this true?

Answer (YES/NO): NO